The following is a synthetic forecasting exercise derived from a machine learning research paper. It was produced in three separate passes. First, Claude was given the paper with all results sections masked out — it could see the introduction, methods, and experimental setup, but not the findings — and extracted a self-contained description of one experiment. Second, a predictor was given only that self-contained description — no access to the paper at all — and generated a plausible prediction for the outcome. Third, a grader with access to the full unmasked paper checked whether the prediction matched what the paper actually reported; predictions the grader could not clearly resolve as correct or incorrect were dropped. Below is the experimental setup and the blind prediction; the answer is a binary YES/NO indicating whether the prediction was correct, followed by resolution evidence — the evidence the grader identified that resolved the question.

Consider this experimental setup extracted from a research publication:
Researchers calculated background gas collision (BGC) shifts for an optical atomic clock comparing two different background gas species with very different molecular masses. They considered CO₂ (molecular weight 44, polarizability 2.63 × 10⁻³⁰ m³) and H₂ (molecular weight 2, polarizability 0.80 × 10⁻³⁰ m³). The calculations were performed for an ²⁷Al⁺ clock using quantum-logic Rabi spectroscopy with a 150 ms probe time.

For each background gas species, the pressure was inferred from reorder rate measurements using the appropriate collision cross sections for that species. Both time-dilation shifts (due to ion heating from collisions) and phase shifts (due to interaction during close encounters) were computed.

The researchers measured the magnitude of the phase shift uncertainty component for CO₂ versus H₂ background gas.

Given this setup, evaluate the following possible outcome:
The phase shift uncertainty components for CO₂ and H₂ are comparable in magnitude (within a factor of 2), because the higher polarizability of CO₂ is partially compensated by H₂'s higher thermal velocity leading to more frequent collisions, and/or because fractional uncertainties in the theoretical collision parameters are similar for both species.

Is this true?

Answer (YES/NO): YES